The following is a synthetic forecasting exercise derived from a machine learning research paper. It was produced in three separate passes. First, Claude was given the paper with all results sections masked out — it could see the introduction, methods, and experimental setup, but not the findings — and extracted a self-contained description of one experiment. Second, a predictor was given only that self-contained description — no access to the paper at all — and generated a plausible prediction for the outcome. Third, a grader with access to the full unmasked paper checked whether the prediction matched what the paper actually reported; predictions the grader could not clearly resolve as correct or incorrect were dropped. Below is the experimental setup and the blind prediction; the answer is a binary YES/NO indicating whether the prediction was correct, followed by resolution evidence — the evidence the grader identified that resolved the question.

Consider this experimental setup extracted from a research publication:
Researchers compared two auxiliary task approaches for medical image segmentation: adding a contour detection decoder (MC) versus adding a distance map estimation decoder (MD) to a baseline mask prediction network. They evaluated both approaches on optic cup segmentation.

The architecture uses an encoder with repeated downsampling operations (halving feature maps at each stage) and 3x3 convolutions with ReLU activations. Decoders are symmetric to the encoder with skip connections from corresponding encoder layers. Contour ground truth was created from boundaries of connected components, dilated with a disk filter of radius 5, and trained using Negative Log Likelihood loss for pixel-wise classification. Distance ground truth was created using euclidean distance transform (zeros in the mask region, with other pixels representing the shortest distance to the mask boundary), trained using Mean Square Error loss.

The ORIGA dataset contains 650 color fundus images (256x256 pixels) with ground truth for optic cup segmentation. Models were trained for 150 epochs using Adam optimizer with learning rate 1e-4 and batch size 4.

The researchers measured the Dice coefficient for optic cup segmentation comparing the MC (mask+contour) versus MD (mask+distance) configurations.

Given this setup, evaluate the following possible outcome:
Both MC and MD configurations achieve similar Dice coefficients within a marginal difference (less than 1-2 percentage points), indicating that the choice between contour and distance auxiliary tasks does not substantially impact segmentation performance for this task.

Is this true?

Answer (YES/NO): NO